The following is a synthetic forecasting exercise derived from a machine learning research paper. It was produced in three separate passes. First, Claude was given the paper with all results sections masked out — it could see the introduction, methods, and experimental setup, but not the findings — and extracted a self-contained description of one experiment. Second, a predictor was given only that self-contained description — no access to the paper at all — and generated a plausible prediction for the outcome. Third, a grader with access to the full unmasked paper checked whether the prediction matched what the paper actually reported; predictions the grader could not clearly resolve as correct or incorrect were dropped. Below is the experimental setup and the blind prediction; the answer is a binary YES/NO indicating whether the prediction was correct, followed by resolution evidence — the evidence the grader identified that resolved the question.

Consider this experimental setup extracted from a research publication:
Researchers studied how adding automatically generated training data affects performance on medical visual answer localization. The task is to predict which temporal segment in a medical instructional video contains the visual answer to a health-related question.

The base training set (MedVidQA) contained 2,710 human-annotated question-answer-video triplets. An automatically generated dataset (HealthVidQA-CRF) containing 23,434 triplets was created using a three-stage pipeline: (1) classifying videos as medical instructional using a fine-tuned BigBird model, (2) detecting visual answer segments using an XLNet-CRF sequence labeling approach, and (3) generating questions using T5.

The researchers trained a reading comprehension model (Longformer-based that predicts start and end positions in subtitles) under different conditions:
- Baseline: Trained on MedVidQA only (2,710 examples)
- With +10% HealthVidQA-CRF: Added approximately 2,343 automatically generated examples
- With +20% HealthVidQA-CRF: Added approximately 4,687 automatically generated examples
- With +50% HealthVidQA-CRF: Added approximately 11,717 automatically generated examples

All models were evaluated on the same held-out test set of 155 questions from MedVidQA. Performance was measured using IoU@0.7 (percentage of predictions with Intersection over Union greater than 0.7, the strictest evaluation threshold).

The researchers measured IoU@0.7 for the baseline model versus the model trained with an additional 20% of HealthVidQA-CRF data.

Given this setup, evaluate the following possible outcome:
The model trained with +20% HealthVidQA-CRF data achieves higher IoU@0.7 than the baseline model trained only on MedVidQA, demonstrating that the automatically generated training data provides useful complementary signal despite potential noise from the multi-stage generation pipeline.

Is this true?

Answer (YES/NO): YES